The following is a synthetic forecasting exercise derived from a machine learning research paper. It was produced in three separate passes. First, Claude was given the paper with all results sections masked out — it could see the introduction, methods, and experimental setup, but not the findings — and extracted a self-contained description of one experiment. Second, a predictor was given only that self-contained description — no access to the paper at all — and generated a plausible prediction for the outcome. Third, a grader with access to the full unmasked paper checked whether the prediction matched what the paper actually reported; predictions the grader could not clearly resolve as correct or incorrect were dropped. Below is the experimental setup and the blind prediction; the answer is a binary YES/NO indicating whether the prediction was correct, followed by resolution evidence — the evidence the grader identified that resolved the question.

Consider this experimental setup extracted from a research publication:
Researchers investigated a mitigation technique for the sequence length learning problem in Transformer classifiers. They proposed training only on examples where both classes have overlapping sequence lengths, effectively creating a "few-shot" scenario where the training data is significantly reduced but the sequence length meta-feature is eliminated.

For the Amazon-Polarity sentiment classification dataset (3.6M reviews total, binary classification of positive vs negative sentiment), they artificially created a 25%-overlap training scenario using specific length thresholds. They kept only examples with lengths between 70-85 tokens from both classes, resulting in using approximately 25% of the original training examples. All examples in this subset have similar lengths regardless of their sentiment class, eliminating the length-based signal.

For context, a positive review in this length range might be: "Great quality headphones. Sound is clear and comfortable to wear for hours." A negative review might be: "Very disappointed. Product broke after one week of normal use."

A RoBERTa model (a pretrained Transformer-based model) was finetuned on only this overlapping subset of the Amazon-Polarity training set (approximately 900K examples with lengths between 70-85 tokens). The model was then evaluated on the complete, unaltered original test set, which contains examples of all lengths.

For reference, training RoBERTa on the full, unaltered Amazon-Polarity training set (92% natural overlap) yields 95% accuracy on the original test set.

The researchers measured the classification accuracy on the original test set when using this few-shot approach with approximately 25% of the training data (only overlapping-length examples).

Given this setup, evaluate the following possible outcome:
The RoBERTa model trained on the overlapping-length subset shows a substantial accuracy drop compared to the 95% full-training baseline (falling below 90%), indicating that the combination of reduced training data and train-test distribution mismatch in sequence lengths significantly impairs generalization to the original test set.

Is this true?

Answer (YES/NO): NO